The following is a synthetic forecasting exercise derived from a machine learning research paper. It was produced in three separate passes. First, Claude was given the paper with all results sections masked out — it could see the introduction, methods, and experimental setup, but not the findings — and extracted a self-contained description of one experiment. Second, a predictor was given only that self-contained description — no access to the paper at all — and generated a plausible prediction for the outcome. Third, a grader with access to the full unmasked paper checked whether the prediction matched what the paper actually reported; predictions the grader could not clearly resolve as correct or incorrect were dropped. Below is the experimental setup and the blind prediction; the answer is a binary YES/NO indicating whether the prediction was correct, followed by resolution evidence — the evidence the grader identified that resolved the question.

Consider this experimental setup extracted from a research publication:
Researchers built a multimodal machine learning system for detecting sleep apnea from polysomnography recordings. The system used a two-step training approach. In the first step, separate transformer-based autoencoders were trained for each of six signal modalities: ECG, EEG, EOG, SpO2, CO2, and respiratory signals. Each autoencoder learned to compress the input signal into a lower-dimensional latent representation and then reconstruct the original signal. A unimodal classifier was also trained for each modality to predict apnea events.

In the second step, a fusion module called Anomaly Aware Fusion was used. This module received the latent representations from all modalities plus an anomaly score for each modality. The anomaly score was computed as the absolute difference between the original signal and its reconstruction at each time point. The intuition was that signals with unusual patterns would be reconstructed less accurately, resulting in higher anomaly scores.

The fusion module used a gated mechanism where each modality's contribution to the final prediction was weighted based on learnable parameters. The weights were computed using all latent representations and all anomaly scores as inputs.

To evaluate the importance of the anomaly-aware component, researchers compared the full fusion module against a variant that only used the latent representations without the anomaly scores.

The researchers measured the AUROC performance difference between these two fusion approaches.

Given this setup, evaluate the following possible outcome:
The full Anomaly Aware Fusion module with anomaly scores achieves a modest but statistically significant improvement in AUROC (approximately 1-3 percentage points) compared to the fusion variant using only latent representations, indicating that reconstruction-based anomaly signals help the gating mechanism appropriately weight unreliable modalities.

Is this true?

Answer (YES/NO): YES